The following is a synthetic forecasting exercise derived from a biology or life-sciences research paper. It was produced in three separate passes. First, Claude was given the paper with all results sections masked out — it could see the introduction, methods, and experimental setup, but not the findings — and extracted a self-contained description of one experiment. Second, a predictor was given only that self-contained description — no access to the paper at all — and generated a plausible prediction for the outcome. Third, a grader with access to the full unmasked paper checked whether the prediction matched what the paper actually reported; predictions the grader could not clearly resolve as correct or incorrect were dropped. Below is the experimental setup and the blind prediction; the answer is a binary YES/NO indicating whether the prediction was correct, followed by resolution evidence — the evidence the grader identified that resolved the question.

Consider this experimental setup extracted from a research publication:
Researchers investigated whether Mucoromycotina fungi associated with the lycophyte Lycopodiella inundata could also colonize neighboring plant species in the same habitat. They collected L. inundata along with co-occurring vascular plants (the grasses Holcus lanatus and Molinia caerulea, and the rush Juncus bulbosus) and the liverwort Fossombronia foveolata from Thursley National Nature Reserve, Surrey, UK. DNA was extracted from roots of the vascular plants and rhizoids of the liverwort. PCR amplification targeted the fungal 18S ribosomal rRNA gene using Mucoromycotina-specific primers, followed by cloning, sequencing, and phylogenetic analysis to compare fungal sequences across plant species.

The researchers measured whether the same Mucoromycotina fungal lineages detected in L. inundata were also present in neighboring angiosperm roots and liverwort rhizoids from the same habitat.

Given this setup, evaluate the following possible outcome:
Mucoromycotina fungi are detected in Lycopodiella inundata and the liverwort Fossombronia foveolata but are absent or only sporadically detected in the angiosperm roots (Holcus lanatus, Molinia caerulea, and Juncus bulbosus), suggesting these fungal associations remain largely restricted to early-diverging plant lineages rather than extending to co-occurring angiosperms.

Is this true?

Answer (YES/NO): NO